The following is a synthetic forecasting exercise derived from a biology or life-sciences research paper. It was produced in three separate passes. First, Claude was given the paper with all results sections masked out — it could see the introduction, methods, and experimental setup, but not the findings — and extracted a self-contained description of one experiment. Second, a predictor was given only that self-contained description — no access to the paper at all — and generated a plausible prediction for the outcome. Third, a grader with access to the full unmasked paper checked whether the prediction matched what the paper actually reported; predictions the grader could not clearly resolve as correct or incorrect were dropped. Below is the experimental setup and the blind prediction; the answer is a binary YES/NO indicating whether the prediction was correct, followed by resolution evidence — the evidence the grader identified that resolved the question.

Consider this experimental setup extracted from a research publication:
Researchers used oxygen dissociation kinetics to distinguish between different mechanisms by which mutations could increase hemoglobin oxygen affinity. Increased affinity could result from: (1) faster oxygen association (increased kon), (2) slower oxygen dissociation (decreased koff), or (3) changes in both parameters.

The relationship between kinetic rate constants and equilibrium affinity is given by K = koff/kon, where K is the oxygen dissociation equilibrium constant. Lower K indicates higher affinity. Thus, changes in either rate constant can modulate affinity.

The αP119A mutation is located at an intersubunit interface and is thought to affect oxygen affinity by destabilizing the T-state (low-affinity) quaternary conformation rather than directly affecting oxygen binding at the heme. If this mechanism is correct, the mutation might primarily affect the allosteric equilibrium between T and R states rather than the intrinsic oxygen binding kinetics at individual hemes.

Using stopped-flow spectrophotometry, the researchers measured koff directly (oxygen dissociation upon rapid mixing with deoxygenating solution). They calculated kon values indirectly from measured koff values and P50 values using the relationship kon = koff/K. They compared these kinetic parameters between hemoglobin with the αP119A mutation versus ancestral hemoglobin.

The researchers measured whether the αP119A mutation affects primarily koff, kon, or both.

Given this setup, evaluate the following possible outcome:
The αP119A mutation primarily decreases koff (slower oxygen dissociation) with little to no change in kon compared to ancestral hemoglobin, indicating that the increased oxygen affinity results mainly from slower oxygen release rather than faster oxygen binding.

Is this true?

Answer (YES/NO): NO